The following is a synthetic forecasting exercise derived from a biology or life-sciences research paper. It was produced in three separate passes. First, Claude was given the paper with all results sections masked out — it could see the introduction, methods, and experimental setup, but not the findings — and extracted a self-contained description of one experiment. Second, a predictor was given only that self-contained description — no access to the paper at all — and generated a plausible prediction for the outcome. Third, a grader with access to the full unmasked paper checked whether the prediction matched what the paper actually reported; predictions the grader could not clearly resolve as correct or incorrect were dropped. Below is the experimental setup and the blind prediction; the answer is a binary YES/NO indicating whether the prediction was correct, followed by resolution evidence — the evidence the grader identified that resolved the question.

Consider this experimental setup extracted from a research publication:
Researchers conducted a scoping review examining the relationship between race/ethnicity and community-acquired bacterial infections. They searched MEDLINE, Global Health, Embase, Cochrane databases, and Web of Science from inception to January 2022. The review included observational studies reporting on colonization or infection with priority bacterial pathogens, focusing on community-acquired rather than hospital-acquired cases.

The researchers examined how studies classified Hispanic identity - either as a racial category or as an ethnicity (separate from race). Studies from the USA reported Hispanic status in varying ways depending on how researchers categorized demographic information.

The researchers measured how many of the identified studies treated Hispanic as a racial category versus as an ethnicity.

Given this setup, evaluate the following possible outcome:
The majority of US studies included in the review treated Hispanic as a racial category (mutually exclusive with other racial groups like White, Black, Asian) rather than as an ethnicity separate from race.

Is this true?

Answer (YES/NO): YES